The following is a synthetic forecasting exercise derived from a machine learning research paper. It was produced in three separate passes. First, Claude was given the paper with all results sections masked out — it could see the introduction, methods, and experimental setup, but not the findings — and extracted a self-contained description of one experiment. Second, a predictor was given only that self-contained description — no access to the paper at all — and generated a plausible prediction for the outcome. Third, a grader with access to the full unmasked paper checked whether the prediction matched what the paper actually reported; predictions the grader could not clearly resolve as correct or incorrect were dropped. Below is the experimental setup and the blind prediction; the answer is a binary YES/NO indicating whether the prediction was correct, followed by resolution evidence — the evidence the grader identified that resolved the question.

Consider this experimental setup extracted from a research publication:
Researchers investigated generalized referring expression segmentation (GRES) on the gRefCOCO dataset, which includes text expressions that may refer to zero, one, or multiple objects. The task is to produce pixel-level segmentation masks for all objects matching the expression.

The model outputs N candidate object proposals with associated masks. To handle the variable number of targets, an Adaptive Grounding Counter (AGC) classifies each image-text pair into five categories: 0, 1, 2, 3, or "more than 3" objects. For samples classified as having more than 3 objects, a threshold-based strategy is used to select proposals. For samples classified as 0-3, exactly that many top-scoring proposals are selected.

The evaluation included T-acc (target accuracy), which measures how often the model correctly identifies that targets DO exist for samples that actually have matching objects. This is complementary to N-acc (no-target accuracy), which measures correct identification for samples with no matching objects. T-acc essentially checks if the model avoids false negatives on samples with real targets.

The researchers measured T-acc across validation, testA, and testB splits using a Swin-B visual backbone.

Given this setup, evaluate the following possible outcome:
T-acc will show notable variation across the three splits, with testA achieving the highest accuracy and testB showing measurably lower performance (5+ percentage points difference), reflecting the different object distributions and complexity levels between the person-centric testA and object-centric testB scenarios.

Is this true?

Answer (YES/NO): NO